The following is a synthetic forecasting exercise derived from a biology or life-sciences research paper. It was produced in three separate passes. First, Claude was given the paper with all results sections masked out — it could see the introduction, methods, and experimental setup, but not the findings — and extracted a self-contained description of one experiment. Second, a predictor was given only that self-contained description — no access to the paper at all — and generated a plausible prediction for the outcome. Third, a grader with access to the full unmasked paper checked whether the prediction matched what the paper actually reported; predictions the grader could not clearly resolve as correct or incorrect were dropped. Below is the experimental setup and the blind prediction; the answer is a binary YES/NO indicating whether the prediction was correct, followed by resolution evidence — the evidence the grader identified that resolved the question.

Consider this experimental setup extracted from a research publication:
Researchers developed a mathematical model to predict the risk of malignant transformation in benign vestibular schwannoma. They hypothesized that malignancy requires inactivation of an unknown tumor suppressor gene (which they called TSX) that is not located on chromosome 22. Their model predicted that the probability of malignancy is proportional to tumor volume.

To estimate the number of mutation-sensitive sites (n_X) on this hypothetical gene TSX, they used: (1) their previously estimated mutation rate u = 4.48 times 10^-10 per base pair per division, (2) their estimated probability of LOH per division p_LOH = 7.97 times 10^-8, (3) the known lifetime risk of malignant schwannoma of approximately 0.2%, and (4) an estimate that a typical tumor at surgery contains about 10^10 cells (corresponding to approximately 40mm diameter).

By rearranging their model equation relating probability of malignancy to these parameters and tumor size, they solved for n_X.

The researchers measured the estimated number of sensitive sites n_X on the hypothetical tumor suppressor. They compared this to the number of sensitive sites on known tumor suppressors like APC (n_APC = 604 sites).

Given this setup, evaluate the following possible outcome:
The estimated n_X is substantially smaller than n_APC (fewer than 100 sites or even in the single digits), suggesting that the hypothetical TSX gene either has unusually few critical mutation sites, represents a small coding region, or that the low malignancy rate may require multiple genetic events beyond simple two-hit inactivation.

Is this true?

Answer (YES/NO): NO